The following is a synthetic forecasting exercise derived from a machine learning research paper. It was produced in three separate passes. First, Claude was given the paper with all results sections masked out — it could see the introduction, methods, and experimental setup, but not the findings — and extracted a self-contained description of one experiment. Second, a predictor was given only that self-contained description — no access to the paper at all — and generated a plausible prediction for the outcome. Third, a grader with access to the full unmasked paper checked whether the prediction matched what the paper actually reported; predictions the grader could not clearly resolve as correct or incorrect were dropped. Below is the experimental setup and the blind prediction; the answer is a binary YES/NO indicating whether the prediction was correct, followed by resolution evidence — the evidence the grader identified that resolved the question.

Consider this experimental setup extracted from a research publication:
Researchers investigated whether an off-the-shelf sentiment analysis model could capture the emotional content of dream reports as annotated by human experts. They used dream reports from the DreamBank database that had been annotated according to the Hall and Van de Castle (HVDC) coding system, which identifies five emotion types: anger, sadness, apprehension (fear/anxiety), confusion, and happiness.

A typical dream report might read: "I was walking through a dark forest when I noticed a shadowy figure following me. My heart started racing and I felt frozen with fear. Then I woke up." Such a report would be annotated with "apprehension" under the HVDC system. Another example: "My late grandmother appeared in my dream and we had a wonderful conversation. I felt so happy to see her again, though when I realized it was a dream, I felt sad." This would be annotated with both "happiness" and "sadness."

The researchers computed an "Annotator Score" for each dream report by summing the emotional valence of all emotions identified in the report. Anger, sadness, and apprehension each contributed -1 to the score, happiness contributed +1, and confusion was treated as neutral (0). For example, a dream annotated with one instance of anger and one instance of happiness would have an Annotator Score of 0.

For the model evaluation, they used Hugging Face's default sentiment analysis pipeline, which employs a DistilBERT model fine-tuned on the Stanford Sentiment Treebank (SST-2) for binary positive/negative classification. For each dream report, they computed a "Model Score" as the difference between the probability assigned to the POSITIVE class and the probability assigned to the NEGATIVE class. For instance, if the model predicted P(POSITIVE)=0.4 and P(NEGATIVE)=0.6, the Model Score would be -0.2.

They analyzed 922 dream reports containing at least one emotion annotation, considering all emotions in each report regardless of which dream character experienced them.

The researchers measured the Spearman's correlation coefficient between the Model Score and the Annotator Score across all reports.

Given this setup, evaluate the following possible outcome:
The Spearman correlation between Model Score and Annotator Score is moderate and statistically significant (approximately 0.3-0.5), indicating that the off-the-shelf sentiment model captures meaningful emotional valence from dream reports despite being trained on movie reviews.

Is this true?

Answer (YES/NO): NO